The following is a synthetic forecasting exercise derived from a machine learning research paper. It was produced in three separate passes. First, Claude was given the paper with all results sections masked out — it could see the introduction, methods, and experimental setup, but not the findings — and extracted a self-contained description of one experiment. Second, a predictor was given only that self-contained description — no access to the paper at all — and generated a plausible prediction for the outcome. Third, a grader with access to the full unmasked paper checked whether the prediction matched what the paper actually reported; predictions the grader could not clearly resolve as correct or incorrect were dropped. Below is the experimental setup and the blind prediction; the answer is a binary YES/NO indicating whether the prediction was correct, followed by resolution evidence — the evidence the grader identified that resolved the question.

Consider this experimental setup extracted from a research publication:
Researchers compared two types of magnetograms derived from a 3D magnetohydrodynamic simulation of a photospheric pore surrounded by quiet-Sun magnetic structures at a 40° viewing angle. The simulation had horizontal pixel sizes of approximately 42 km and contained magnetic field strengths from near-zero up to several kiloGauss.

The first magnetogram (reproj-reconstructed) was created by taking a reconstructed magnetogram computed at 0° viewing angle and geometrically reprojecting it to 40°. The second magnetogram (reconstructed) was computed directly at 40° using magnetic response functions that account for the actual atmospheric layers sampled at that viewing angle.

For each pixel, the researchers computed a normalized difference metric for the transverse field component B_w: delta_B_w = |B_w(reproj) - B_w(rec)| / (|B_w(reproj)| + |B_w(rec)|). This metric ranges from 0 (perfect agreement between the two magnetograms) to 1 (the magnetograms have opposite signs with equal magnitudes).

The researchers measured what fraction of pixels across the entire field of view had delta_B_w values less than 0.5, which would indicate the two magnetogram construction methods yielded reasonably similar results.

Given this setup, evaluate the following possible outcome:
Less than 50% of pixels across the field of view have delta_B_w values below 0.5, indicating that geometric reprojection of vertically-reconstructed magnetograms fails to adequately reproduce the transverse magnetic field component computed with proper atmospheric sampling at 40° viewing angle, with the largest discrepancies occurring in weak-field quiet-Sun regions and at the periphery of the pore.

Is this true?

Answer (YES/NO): YES